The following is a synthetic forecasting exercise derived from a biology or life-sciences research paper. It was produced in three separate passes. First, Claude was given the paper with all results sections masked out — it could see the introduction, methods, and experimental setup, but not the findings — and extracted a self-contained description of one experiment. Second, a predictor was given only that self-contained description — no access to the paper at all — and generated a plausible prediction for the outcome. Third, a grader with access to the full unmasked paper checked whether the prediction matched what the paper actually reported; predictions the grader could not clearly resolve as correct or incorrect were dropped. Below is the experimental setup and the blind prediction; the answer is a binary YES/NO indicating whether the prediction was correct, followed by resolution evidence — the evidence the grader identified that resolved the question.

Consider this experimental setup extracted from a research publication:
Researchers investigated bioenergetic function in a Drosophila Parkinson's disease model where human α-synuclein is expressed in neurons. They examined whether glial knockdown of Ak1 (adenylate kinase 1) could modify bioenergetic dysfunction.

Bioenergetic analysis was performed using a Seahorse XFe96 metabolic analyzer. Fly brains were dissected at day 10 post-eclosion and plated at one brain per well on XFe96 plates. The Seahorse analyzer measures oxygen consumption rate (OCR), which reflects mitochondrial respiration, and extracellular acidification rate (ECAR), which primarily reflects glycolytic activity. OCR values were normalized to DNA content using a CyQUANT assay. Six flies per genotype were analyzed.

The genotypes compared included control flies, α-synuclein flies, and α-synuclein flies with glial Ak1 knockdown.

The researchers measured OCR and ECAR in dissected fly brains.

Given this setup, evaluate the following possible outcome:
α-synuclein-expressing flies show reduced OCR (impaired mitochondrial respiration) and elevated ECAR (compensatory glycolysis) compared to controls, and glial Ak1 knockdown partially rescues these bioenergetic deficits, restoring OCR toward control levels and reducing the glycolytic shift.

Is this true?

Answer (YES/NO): NO